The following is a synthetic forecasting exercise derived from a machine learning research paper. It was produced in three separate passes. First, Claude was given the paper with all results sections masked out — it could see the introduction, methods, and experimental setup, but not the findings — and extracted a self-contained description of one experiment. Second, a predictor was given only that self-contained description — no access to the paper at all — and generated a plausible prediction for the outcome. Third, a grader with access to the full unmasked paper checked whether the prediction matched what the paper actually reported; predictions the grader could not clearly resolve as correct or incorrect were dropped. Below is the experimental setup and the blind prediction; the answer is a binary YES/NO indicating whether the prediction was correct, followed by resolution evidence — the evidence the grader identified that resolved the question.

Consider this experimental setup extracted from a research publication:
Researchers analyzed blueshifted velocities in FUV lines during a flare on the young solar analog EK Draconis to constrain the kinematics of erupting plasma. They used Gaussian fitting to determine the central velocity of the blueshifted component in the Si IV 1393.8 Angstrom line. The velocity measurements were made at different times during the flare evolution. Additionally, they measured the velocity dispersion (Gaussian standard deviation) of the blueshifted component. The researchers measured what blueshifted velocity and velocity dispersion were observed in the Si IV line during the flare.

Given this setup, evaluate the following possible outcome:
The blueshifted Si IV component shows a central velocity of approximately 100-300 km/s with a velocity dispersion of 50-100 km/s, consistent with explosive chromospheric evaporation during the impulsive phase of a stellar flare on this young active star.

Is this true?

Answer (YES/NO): NO